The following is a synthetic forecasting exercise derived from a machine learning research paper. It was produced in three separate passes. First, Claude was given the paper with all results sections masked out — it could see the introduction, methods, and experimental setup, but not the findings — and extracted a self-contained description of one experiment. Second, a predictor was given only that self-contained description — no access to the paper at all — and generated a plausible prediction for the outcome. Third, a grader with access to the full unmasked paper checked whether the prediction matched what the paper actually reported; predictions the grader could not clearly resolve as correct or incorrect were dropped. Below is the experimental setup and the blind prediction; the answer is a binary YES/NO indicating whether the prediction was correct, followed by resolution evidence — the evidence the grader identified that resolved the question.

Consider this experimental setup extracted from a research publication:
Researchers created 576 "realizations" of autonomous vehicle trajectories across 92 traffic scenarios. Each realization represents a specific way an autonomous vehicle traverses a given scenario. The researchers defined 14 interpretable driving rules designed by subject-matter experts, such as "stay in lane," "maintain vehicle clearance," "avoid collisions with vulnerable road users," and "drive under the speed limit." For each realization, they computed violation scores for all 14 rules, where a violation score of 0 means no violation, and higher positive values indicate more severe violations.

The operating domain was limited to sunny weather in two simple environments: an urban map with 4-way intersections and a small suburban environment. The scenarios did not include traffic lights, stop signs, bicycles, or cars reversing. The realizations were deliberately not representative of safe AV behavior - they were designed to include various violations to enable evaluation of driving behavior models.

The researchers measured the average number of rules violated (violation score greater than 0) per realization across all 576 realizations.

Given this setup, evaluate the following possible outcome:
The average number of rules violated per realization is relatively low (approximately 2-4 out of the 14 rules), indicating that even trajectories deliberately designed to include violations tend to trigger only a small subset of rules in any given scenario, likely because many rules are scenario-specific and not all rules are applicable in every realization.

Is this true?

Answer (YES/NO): YES